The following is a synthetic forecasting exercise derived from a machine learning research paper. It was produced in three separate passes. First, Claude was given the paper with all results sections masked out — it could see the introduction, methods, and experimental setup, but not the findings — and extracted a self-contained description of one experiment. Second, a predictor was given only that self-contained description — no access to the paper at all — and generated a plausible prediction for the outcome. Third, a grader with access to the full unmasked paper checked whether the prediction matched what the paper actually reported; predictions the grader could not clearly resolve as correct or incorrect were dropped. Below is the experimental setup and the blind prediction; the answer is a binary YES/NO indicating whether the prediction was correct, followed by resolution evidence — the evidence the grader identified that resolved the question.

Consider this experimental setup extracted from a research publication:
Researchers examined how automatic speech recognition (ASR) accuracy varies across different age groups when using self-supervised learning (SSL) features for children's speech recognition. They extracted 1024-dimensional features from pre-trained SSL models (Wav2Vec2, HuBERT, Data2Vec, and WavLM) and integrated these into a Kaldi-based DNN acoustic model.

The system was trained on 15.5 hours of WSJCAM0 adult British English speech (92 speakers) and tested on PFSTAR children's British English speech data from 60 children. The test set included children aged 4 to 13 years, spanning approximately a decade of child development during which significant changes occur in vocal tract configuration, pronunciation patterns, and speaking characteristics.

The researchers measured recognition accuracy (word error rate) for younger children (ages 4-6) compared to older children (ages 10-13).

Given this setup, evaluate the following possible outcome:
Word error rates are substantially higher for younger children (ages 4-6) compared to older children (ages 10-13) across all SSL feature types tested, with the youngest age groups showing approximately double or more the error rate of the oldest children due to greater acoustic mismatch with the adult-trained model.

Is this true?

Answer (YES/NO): YES